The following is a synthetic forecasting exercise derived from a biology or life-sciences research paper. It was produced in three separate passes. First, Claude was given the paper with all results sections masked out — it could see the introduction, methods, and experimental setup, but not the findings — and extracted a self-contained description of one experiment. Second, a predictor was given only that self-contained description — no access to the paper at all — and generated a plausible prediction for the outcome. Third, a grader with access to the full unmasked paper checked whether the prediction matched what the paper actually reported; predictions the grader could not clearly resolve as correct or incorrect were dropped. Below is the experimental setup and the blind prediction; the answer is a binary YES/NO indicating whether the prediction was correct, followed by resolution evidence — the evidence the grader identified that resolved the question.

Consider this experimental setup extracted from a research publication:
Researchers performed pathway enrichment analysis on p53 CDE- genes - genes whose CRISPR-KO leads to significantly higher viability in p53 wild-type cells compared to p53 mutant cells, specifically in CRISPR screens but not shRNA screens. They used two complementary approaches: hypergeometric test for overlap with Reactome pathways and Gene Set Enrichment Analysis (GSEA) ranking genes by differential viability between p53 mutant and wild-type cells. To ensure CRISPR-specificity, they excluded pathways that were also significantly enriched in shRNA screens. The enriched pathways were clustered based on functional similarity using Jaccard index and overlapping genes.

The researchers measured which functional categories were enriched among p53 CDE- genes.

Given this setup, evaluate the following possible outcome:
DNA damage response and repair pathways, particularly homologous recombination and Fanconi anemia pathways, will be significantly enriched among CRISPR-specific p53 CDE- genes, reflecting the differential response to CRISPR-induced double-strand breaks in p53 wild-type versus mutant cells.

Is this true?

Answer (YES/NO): NO